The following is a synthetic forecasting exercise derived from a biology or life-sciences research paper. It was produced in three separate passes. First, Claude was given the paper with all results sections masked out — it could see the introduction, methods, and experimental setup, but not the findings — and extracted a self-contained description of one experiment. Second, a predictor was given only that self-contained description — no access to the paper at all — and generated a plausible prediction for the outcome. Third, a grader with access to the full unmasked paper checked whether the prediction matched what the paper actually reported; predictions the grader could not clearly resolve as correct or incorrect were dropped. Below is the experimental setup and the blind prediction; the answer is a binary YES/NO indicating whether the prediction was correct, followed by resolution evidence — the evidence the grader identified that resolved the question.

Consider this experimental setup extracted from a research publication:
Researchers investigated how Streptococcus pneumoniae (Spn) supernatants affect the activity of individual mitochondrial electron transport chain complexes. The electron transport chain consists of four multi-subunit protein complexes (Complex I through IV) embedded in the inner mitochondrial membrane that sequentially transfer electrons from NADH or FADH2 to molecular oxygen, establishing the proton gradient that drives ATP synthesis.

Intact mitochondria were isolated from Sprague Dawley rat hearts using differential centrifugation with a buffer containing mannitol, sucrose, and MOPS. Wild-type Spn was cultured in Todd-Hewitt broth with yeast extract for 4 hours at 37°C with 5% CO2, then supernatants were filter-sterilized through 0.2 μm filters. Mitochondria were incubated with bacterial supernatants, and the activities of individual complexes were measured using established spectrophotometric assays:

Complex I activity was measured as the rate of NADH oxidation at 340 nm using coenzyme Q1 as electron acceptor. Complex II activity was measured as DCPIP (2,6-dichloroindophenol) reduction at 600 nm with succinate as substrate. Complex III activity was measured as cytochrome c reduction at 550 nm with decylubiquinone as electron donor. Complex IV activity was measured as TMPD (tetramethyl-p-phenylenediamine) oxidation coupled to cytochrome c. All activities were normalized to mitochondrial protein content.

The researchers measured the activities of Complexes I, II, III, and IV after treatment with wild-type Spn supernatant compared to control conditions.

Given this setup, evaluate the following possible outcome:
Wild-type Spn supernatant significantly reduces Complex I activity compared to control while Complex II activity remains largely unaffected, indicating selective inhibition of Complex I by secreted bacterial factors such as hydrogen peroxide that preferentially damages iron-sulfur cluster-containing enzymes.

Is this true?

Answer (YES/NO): NO